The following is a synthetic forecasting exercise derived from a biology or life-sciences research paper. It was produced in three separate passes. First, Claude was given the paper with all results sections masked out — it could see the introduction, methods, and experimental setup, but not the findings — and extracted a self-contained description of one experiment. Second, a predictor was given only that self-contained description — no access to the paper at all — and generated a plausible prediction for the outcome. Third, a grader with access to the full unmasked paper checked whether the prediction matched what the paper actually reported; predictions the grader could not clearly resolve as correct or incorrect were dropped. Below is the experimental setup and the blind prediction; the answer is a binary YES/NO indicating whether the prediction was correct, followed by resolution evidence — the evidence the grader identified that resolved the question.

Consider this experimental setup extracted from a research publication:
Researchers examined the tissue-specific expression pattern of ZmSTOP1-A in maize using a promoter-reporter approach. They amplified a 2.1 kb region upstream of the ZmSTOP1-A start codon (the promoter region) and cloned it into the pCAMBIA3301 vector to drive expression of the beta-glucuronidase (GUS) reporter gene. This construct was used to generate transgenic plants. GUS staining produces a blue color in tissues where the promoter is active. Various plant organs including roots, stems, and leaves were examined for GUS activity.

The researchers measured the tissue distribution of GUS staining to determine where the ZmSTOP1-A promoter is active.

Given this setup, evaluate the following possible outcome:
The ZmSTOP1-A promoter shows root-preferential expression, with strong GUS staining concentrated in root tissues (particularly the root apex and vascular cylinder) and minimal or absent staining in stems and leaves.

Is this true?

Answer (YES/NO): NO